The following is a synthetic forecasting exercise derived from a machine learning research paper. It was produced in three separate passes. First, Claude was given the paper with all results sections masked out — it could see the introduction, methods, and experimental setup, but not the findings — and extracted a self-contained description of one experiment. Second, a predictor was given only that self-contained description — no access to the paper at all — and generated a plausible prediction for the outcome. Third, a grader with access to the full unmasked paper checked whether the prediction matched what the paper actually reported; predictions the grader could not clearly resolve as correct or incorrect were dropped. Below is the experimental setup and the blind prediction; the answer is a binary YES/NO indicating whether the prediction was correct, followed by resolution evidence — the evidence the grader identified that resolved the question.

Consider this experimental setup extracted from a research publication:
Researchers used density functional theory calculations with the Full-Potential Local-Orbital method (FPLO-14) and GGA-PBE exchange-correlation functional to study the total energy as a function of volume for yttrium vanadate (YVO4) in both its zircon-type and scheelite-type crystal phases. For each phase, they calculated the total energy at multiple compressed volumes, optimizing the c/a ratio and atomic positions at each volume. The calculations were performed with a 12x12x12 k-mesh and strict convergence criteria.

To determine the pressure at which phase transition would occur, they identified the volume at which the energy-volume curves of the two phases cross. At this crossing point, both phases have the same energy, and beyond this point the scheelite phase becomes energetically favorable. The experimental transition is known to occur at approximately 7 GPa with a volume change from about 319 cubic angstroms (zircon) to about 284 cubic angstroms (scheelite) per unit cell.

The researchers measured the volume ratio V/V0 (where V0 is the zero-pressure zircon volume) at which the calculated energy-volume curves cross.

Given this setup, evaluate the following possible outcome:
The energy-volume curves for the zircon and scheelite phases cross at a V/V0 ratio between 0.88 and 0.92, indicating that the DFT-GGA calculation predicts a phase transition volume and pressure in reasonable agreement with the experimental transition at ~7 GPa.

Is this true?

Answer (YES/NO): YES